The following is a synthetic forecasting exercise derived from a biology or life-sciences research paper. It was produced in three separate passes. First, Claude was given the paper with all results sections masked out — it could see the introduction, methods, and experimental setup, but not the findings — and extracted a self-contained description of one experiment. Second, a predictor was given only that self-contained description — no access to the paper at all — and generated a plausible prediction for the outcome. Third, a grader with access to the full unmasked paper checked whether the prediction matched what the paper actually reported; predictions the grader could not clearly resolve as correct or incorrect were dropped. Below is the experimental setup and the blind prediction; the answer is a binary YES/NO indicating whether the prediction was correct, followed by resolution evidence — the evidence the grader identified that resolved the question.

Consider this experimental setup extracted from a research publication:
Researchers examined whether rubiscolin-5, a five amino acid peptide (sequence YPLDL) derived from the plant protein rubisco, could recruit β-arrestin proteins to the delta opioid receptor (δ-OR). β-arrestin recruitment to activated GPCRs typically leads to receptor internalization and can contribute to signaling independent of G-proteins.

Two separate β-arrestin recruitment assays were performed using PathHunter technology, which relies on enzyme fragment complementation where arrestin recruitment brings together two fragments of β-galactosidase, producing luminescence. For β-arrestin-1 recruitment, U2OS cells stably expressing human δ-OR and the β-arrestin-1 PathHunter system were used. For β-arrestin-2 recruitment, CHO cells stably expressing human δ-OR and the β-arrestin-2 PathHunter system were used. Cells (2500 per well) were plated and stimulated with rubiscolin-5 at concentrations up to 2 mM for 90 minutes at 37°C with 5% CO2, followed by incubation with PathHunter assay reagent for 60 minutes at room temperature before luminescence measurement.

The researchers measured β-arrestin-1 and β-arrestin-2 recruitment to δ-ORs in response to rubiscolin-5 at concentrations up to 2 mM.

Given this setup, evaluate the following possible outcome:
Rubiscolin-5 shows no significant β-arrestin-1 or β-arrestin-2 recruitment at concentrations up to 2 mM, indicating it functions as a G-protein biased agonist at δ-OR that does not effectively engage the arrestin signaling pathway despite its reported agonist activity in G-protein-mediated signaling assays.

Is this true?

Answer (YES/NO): YES